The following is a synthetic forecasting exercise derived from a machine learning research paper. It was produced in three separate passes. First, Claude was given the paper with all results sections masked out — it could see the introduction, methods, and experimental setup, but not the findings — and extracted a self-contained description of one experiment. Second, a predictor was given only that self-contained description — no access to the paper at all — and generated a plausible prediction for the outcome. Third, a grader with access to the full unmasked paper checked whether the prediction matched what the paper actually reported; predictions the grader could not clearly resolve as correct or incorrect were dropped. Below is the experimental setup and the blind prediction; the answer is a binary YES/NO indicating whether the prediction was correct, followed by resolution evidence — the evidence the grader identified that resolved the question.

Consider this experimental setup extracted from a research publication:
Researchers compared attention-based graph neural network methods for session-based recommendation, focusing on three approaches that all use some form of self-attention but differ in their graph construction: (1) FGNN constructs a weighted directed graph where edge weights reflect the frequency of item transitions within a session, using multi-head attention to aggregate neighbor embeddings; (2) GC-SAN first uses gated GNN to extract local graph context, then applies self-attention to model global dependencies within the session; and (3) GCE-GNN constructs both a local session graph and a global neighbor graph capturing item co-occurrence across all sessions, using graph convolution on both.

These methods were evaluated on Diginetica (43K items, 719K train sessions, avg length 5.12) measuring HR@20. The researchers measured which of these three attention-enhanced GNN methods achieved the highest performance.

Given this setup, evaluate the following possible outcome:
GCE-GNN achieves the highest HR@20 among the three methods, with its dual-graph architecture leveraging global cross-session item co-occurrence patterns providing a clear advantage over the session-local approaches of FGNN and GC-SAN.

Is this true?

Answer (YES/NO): YES